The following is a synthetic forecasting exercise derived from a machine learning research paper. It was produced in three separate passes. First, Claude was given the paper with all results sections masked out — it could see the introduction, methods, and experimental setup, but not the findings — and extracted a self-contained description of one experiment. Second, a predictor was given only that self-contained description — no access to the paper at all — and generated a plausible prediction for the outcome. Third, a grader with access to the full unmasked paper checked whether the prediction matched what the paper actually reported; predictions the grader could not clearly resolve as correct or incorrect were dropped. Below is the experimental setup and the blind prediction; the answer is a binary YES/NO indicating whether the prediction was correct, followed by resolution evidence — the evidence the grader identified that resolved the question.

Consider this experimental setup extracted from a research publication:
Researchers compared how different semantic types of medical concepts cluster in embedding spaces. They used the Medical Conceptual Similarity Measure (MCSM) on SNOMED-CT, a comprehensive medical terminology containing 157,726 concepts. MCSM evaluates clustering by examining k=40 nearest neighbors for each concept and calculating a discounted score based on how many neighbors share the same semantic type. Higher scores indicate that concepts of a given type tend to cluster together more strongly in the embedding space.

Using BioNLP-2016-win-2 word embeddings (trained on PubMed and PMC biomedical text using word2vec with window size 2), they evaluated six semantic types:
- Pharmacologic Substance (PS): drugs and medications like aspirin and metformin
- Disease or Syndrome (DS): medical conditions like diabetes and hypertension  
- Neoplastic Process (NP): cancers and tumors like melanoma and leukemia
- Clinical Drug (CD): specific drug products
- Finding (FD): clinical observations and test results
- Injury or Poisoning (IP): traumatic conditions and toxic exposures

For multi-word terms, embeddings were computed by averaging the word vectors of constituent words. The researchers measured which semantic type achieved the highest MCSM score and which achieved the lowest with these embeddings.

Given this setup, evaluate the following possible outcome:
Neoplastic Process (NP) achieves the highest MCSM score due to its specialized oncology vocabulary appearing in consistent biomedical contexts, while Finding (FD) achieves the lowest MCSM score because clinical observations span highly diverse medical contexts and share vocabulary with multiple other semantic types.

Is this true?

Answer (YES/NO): NO